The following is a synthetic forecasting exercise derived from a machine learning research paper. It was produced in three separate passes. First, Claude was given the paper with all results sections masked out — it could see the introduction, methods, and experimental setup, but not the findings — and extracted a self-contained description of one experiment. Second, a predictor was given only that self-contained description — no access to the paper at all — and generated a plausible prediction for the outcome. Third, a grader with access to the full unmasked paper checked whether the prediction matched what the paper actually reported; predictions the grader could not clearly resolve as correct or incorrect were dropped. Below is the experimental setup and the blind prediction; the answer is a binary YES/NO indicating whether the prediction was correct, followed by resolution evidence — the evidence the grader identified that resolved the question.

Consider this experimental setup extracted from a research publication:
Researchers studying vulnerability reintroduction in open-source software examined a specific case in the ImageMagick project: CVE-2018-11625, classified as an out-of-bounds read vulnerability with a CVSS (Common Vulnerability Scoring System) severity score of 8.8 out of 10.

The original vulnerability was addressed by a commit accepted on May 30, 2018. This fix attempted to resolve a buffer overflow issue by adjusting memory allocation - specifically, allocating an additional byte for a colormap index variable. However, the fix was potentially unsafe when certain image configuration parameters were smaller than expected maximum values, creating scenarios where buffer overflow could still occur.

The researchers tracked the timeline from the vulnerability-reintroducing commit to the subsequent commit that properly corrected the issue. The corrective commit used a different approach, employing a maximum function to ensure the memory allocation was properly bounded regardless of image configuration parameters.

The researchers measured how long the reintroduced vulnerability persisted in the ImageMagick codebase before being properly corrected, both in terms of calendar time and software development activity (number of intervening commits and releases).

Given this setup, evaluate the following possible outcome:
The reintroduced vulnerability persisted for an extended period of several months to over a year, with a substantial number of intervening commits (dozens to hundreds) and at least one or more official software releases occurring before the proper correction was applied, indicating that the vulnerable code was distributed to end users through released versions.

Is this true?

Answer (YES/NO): NO